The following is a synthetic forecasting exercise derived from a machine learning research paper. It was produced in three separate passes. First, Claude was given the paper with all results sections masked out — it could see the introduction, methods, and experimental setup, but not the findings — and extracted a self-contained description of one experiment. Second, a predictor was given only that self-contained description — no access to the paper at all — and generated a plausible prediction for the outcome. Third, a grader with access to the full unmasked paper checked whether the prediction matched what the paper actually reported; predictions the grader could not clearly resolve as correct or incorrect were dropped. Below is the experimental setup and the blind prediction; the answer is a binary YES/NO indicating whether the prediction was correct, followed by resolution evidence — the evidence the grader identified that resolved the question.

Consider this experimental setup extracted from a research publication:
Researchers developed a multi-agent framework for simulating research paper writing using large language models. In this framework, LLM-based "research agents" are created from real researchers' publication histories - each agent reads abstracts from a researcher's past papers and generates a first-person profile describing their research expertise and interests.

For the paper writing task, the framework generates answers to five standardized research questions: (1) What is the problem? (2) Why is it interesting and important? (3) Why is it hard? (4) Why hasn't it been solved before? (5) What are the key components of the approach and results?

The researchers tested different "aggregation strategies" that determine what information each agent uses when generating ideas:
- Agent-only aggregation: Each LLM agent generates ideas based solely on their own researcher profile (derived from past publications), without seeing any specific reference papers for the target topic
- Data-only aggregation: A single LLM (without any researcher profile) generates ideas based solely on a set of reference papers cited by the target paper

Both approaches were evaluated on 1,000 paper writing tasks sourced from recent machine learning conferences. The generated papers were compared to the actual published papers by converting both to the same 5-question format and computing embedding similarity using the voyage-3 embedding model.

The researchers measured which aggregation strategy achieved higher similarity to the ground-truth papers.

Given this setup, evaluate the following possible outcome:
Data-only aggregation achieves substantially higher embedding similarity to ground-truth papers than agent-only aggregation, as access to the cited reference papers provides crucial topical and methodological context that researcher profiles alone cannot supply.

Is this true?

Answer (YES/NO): YES